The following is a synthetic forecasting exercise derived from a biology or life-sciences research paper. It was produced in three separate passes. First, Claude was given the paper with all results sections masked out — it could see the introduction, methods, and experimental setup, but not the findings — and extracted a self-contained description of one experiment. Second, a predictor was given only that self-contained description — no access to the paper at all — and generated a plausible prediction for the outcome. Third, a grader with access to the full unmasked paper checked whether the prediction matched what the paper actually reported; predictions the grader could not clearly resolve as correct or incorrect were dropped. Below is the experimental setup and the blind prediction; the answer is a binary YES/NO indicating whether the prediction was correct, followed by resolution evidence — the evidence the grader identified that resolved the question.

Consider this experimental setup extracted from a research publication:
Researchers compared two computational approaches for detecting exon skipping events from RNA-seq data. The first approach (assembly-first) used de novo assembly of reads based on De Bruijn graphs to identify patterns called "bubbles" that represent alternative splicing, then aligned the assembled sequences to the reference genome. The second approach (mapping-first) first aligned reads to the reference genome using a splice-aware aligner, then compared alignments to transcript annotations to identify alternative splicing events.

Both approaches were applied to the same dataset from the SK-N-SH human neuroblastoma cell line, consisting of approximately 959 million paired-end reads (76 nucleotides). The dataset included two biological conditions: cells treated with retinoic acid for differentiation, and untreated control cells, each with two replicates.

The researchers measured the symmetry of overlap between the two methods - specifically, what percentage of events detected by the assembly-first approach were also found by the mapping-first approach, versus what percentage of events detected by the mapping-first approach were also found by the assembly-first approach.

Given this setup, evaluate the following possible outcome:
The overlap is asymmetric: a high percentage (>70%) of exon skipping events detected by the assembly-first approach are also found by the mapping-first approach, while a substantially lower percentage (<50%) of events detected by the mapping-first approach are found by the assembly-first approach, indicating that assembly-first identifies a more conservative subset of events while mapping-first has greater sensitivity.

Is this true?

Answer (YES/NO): NO